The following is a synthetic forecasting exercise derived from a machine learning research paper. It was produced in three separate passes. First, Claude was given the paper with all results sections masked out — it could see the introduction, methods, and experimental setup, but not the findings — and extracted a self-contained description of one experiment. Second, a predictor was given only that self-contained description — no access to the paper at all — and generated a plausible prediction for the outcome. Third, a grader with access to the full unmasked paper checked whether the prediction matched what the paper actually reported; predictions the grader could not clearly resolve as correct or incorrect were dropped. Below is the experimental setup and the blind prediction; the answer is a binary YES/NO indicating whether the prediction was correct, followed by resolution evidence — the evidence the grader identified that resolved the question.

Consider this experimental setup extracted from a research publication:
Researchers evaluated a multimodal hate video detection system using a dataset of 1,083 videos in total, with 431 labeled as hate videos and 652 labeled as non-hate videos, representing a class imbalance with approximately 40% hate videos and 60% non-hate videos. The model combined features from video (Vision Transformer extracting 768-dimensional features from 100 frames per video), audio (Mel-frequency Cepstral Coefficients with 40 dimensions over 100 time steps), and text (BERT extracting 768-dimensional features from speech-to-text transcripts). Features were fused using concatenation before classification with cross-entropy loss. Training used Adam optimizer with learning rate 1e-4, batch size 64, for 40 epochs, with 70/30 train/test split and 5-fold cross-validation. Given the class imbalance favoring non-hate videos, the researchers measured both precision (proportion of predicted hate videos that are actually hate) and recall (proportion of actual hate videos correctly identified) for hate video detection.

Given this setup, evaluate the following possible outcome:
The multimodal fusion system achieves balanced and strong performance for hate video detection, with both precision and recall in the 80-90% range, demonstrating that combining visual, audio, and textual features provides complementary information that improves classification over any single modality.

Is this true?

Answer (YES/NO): YES